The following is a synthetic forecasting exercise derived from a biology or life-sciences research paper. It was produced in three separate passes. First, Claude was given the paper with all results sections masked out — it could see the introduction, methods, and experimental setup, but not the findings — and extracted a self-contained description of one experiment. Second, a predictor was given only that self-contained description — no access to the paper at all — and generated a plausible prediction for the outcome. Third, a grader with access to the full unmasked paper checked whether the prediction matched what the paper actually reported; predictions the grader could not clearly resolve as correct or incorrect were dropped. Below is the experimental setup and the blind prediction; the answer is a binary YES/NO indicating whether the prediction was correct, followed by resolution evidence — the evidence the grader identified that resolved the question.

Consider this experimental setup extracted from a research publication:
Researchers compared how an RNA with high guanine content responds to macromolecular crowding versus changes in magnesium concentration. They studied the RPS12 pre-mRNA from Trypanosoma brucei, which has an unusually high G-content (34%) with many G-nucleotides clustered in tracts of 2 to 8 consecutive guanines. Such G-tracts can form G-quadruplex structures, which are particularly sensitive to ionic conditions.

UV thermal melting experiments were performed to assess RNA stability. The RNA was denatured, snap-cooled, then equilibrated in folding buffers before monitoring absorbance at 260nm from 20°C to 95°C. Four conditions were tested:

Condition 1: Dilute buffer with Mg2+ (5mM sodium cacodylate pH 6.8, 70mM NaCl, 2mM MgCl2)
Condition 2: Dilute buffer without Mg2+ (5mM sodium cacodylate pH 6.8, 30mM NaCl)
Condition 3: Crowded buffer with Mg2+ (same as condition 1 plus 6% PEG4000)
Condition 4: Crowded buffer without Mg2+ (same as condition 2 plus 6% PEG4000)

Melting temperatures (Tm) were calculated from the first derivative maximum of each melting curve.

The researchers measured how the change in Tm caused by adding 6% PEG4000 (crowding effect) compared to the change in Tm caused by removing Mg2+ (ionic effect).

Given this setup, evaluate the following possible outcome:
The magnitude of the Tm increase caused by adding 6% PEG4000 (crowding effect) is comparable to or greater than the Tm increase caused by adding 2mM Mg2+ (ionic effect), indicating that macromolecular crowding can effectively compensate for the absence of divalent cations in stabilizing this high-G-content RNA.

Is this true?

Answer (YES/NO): NO